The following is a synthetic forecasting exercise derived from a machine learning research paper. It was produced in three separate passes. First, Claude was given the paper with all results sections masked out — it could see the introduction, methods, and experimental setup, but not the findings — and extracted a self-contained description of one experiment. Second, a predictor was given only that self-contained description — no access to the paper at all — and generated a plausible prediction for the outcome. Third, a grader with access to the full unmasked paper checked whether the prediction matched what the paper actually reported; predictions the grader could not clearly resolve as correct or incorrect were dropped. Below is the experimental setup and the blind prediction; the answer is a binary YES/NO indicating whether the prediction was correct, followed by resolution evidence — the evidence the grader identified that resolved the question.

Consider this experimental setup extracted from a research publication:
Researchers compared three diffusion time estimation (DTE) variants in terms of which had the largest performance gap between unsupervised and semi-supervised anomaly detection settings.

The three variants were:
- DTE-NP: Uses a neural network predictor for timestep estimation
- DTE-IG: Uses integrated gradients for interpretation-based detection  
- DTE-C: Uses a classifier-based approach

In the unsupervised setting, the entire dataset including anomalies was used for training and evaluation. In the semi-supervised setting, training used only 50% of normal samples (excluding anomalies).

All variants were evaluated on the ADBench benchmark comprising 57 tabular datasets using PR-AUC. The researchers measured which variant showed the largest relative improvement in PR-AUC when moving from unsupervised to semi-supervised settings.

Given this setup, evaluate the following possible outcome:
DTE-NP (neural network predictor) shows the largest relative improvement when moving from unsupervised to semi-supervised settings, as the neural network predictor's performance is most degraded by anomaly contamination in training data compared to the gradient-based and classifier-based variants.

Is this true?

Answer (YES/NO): NO